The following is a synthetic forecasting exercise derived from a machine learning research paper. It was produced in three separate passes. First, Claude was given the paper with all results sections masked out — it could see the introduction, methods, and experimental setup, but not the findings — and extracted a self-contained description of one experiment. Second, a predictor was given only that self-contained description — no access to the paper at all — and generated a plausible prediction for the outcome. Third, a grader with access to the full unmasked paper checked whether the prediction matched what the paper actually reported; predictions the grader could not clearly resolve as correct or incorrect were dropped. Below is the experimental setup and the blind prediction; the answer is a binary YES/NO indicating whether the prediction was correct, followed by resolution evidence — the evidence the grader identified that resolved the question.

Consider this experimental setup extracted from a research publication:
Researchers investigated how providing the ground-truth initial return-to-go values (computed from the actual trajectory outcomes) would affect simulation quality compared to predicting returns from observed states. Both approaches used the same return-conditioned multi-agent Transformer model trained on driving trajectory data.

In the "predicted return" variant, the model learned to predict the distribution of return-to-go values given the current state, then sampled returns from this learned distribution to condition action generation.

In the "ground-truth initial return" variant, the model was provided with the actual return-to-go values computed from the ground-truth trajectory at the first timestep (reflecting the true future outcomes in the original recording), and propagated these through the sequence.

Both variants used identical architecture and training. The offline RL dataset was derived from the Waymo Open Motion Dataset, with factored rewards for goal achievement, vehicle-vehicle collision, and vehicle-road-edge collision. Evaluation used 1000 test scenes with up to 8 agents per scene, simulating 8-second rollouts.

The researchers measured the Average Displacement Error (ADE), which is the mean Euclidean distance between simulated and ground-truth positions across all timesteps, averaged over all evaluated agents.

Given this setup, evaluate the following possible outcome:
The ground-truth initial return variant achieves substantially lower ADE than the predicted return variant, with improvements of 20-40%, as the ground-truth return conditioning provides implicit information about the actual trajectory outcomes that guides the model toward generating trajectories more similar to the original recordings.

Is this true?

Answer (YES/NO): NO